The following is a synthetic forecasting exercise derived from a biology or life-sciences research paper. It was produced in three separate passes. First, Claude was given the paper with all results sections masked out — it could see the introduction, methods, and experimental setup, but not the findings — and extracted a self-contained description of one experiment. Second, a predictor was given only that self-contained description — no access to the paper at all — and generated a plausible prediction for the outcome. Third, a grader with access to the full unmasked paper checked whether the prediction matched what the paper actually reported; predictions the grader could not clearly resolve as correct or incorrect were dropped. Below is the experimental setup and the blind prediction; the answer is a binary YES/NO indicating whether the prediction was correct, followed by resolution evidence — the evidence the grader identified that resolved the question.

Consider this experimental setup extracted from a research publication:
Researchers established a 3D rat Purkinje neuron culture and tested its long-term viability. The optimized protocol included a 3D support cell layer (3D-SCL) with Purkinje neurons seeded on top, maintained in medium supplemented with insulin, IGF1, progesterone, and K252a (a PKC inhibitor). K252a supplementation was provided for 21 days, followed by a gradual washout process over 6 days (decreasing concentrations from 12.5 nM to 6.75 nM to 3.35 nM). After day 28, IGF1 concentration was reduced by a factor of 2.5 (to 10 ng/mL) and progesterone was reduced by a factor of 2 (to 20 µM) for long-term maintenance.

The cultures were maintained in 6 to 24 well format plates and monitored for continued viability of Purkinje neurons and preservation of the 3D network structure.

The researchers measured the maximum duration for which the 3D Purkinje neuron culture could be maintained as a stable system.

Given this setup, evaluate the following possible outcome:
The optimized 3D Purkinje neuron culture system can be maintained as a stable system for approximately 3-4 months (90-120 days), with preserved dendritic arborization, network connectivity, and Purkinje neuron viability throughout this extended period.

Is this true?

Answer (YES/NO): NO